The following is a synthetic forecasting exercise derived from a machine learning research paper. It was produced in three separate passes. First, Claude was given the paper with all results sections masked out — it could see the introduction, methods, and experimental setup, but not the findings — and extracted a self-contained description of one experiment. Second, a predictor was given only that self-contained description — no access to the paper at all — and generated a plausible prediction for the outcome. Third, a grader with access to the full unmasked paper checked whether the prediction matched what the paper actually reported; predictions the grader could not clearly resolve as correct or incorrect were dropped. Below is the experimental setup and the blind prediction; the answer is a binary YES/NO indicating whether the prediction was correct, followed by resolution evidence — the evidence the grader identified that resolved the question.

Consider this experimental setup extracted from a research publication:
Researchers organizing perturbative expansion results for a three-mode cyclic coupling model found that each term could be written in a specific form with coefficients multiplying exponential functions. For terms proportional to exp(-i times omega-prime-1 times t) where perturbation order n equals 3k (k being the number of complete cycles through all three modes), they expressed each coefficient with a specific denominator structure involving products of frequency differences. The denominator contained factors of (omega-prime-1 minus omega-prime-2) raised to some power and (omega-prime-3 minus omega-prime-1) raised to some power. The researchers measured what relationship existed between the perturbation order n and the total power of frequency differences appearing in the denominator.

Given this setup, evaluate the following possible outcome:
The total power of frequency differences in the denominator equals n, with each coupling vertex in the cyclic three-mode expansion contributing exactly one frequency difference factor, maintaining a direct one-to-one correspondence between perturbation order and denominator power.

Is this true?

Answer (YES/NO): YES